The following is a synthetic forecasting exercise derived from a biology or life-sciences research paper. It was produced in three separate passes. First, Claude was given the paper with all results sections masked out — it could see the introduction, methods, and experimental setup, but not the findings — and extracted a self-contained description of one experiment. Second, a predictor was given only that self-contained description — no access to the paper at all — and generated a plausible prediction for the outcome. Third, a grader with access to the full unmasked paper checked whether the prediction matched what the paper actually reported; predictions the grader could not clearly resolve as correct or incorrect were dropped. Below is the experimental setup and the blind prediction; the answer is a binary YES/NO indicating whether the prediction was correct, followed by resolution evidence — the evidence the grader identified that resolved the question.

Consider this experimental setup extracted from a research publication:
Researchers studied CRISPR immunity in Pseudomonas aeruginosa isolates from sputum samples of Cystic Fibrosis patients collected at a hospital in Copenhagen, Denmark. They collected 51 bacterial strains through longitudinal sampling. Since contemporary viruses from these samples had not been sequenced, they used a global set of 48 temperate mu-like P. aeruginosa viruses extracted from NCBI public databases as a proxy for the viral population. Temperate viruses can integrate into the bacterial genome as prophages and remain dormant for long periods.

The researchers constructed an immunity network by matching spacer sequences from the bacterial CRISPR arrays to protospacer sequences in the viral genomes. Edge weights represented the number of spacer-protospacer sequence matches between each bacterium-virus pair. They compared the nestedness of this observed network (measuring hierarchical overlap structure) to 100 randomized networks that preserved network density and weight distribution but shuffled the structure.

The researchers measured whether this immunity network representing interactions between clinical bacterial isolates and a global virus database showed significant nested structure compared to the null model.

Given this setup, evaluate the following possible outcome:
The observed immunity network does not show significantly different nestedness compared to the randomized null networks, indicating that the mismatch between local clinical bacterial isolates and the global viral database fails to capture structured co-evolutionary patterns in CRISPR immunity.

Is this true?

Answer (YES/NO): NO